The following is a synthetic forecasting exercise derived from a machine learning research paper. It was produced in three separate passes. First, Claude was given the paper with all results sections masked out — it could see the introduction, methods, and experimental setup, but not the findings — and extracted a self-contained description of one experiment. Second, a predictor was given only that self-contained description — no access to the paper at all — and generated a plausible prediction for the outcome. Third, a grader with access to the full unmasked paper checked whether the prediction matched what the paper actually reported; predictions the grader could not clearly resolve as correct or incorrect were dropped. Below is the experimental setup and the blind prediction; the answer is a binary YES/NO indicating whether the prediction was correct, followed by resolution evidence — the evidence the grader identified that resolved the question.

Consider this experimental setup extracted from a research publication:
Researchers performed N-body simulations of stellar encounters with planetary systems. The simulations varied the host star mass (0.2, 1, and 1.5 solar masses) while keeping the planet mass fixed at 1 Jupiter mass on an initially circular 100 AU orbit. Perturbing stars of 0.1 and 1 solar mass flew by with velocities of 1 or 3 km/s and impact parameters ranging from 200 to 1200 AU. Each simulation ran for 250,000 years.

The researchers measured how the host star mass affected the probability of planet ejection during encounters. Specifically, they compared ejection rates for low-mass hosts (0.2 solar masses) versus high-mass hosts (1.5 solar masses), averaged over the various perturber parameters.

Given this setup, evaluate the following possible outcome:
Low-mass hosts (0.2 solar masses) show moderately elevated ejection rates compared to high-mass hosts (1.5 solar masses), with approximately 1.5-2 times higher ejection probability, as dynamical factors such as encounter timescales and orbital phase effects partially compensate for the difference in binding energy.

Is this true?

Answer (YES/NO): NO